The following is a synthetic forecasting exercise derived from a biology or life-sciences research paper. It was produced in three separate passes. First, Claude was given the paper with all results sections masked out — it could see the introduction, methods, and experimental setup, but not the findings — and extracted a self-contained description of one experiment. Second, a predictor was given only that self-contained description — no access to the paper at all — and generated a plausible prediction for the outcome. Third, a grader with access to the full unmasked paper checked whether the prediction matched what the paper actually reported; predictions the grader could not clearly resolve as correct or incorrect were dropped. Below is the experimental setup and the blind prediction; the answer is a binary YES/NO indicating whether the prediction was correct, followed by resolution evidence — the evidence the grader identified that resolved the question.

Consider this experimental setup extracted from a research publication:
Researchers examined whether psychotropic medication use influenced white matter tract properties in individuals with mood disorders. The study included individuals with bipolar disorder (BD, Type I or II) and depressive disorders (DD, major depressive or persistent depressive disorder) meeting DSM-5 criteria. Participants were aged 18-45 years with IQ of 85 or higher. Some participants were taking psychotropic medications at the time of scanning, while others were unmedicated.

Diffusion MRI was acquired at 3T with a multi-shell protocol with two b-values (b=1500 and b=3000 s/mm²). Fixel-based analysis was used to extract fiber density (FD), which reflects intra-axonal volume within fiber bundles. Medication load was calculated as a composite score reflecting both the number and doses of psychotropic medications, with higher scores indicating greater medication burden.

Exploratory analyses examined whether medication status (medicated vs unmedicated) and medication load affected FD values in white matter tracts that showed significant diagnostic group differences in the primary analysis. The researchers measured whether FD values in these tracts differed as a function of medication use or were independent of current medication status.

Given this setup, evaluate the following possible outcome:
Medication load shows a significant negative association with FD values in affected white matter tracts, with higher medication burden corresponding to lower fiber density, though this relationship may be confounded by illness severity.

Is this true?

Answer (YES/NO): YES